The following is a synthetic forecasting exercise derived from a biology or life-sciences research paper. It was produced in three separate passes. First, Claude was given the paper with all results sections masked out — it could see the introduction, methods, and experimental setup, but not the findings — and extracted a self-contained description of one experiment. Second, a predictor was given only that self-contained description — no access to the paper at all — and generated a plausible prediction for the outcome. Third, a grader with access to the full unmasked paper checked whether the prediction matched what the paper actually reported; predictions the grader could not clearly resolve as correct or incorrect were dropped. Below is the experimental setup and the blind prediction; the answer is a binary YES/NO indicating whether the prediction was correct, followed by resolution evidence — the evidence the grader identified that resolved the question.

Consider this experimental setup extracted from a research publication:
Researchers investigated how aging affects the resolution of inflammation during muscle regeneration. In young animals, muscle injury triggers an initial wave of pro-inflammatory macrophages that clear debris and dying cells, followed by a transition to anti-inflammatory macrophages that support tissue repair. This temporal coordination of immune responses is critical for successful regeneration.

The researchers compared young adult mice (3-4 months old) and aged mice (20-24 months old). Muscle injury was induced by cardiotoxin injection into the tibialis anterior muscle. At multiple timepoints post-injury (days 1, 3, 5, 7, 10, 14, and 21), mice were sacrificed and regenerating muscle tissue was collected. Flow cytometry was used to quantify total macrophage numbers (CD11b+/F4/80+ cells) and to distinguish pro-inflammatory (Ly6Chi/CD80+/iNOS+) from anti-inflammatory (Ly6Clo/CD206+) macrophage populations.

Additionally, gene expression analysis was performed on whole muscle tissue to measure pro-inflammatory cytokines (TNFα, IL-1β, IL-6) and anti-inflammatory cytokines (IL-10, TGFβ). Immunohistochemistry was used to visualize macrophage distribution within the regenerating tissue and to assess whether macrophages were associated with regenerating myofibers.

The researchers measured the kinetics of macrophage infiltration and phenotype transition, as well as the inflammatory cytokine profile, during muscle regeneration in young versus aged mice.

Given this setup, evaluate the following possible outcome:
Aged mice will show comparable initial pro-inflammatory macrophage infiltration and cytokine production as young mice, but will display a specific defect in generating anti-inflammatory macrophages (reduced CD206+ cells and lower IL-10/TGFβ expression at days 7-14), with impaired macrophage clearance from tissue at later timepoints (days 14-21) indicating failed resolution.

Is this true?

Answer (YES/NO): NO